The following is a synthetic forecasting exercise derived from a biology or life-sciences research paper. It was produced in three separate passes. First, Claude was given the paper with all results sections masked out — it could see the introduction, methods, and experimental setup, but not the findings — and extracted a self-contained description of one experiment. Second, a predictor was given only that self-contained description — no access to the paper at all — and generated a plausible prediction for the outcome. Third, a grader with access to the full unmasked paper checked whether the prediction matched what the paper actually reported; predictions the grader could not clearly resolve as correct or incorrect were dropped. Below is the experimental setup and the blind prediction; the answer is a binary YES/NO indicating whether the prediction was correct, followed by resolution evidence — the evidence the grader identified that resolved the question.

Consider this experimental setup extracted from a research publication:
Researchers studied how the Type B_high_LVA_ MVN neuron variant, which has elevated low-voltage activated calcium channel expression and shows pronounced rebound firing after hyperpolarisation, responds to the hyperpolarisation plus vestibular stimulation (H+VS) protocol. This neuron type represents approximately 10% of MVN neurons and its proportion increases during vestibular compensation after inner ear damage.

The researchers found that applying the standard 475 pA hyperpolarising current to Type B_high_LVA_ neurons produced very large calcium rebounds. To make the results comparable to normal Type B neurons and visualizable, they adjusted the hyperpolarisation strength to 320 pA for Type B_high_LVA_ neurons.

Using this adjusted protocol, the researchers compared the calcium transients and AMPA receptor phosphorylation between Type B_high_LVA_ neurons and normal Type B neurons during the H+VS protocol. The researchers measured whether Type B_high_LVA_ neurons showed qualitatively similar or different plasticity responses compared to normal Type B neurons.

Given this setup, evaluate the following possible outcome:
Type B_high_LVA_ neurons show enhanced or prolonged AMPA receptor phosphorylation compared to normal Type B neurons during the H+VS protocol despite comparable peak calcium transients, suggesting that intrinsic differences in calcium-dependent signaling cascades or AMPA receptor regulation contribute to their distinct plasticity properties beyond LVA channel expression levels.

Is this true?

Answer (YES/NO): NO